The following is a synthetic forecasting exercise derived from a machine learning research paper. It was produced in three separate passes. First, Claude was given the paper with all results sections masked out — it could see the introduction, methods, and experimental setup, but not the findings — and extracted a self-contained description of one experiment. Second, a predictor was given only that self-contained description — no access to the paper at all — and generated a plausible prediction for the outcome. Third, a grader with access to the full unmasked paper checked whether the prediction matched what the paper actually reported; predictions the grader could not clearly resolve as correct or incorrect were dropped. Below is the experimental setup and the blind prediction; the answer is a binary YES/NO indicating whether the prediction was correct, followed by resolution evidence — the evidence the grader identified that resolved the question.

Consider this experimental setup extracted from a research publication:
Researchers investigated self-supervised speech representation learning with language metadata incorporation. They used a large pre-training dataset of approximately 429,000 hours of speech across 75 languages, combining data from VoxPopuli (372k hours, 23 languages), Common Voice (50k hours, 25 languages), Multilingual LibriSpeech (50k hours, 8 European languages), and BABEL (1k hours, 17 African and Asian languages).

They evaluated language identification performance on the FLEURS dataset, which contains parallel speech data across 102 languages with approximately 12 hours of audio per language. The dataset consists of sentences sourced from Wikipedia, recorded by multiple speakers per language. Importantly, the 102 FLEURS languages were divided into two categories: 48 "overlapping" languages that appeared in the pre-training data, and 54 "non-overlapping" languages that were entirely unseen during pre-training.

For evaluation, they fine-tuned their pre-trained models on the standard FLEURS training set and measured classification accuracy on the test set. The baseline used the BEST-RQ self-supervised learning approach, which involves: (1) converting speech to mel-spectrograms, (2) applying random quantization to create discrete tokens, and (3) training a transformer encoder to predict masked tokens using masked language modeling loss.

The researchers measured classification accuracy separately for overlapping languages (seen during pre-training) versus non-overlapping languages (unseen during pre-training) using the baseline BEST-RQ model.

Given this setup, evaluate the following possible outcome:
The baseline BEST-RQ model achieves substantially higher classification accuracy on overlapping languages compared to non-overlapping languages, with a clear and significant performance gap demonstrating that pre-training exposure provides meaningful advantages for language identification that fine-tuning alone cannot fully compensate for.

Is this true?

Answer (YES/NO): YES